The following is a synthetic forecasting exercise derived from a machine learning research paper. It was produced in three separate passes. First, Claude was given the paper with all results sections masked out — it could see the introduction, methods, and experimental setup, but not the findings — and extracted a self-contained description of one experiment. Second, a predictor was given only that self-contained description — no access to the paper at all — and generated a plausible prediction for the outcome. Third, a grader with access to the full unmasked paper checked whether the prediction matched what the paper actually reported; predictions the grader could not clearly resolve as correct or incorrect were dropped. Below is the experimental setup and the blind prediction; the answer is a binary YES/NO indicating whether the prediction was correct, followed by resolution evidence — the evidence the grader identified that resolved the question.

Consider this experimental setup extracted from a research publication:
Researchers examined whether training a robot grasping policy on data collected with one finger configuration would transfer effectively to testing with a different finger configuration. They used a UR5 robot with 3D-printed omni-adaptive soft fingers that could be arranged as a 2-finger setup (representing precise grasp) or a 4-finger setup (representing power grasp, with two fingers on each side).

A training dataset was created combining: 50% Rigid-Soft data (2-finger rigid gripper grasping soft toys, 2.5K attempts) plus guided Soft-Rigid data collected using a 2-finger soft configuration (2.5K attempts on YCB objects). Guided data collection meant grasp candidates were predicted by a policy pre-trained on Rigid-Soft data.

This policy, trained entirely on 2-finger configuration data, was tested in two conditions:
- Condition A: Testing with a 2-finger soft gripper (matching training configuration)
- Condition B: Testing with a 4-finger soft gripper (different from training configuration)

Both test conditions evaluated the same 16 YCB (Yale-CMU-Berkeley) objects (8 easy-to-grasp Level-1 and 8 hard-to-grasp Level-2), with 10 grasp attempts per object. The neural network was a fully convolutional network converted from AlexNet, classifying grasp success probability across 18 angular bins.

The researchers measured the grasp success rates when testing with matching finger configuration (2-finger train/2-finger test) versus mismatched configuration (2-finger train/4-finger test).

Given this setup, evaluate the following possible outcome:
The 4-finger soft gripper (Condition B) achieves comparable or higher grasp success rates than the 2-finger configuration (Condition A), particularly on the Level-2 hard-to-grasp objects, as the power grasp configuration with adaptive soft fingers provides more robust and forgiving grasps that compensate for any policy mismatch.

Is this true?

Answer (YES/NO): YES